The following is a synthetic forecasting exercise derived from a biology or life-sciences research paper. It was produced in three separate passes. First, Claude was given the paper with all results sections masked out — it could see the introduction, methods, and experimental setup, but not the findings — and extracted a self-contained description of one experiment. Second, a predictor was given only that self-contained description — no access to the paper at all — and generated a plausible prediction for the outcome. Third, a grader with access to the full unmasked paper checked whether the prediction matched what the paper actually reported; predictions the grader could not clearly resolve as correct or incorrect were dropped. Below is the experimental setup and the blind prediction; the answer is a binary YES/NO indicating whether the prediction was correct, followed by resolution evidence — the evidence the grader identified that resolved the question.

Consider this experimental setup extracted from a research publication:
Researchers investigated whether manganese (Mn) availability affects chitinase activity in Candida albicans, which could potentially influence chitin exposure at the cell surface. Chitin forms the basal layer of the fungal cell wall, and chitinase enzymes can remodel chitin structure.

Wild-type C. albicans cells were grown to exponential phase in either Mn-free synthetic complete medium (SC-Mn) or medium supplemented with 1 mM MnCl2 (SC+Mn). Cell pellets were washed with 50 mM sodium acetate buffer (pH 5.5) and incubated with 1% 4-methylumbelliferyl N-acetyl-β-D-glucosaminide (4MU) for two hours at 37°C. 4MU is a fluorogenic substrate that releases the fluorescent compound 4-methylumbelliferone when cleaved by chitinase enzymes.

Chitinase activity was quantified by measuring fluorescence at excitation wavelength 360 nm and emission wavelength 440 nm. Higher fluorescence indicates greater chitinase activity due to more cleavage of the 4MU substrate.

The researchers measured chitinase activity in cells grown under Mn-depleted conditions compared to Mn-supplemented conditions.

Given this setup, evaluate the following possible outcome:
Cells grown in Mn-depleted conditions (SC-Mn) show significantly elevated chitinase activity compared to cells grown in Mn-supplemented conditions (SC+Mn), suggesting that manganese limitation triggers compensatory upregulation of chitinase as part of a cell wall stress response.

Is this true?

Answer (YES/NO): NO